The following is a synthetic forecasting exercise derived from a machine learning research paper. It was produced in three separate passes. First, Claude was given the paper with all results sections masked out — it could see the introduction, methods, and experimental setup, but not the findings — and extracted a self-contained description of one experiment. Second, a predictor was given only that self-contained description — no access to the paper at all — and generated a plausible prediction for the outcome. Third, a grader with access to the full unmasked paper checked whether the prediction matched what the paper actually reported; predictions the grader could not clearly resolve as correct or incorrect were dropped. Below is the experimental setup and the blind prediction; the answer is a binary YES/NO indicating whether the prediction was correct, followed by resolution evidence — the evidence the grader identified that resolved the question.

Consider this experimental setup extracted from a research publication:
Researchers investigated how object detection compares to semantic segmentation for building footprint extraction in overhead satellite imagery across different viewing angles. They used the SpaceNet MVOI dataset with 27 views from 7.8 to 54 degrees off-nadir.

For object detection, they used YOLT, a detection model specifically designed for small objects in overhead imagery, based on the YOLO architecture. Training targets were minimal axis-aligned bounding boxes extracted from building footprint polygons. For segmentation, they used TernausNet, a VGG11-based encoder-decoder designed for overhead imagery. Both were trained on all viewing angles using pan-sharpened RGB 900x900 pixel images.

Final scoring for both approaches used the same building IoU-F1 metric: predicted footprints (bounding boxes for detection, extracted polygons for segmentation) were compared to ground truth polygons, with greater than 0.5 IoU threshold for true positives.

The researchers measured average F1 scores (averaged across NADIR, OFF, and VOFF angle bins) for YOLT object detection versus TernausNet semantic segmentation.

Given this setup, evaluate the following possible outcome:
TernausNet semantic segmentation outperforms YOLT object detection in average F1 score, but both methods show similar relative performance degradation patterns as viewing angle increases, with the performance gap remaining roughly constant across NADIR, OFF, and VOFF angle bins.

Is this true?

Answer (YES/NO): NO